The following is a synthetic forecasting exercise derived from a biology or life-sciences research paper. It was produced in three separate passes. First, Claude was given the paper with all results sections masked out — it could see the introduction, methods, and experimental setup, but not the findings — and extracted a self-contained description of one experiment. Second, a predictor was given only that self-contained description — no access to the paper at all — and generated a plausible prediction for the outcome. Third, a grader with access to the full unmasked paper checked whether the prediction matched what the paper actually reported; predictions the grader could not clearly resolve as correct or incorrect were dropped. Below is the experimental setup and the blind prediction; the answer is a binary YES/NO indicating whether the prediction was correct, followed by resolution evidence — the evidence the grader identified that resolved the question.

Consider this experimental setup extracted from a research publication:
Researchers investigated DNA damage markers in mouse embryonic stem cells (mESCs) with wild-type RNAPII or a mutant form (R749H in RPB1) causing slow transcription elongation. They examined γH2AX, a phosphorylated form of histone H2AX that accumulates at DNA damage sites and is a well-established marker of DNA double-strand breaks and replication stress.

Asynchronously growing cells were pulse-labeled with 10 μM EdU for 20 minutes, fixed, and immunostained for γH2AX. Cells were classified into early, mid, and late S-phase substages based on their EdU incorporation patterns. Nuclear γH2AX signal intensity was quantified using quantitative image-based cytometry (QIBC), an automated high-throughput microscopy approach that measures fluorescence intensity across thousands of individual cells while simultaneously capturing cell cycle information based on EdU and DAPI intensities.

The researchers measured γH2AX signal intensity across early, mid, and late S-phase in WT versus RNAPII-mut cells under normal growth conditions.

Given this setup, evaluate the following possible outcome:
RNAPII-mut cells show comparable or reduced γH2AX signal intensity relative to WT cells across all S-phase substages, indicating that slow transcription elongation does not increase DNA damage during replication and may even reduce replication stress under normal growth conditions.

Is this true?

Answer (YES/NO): YES